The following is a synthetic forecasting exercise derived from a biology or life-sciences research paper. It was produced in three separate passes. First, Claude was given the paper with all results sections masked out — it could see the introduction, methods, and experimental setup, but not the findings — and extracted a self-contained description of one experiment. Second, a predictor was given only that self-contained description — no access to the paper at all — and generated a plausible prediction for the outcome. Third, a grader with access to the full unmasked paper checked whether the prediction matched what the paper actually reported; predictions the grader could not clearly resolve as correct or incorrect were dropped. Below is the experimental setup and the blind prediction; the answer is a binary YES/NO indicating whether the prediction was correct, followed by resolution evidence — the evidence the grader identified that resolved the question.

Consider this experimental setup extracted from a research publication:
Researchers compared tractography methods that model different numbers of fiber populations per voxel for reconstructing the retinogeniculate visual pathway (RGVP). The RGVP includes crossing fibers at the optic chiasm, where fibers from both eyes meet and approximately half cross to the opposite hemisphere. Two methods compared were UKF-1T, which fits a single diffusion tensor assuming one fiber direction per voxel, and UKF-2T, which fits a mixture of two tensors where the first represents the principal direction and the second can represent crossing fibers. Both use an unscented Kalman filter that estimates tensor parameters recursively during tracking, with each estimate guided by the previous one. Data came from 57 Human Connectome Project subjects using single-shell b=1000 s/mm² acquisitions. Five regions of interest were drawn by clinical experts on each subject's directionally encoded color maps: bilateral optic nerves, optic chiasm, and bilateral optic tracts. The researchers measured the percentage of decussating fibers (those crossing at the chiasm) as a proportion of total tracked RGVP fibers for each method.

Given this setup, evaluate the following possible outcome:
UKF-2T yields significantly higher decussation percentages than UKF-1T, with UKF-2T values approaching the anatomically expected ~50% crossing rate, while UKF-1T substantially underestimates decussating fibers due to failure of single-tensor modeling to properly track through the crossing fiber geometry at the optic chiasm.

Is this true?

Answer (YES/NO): NO